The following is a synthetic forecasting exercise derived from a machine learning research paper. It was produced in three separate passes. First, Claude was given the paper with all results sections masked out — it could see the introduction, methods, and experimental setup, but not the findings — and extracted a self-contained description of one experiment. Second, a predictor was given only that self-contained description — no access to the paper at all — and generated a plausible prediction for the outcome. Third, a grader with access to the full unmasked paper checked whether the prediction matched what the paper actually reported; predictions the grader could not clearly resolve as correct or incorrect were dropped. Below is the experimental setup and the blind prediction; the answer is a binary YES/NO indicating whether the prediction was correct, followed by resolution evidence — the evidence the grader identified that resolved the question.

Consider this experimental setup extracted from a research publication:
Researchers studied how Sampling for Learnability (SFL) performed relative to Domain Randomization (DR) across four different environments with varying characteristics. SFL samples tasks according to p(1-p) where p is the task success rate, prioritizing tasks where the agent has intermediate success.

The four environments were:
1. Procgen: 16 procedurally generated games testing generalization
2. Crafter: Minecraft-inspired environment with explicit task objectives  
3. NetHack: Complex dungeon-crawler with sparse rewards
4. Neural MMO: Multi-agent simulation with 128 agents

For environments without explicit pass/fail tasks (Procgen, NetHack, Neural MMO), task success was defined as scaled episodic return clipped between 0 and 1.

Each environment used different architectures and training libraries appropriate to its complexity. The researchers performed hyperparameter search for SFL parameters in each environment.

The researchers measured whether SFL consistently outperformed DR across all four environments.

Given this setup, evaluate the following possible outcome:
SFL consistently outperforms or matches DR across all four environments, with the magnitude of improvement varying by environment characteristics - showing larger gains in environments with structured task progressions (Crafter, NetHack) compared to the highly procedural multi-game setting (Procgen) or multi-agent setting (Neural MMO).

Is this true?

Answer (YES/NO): NO